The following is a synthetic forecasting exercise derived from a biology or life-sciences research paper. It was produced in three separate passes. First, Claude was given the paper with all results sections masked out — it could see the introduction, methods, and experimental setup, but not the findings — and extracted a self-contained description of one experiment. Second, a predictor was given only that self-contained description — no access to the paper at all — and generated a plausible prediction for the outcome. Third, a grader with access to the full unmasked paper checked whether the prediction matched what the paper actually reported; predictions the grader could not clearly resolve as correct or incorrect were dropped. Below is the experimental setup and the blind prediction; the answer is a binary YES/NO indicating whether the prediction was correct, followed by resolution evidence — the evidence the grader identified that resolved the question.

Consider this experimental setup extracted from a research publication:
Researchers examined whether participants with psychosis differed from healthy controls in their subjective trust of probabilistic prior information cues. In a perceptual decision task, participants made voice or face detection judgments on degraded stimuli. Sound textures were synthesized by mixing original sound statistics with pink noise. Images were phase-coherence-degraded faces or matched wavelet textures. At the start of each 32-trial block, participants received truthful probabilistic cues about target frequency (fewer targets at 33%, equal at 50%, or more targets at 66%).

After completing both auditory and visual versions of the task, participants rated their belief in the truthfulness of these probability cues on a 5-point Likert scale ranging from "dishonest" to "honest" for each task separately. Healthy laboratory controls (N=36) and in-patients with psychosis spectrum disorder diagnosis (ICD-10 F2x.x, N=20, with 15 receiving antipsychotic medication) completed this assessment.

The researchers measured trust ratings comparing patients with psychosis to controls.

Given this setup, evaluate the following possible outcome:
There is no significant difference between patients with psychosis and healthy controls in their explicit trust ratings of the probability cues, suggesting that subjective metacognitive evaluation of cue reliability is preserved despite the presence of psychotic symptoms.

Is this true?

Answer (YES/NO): YES